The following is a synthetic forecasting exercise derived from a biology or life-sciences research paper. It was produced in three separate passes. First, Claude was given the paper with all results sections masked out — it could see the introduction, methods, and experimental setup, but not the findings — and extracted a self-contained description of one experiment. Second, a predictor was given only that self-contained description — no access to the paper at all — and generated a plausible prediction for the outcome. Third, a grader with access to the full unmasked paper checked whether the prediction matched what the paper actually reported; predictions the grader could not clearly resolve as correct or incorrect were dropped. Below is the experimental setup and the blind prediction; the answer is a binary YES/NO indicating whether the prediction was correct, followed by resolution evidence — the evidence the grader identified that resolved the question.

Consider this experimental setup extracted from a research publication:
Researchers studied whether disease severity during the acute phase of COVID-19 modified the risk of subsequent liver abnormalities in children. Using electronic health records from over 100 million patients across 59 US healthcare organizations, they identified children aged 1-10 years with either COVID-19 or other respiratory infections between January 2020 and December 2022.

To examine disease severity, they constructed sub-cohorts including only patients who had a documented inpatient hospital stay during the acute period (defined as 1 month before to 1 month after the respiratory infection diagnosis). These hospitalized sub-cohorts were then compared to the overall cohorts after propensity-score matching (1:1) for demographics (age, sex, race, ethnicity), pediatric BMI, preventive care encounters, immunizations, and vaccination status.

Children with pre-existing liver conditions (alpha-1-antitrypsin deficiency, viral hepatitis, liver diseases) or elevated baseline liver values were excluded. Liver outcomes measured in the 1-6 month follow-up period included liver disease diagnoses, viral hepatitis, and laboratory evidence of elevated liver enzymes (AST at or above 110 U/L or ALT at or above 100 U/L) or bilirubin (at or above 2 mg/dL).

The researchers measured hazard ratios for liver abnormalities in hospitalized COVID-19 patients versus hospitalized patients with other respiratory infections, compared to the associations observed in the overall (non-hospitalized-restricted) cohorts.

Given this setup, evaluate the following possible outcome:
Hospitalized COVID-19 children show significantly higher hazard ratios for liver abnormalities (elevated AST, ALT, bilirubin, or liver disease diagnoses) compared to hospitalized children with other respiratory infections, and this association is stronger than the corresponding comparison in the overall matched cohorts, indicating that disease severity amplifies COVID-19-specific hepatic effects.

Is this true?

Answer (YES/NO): NO